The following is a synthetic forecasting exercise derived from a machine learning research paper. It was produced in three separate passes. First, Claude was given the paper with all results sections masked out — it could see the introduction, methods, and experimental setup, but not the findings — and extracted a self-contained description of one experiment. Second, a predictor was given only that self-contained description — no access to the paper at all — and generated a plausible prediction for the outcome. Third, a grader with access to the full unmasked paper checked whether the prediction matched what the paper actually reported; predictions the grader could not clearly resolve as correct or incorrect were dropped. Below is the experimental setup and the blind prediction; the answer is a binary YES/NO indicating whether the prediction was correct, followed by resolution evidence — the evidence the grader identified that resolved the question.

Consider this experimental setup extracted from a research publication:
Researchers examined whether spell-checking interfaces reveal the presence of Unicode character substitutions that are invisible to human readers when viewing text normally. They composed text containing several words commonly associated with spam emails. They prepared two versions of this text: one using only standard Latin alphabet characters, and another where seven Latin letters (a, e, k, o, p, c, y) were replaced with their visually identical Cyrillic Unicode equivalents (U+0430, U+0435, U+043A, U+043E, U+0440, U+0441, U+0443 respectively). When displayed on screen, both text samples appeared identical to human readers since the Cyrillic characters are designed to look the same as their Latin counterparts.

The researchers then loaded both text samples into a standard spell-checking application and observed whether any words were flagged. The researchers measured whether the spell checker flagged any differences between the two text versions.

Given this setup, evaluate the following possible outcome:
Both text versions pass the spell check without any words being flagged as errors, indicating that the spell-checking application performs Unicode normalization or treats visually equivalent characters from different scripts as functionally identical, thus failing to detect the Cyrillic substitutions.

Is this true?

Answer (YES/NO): NO